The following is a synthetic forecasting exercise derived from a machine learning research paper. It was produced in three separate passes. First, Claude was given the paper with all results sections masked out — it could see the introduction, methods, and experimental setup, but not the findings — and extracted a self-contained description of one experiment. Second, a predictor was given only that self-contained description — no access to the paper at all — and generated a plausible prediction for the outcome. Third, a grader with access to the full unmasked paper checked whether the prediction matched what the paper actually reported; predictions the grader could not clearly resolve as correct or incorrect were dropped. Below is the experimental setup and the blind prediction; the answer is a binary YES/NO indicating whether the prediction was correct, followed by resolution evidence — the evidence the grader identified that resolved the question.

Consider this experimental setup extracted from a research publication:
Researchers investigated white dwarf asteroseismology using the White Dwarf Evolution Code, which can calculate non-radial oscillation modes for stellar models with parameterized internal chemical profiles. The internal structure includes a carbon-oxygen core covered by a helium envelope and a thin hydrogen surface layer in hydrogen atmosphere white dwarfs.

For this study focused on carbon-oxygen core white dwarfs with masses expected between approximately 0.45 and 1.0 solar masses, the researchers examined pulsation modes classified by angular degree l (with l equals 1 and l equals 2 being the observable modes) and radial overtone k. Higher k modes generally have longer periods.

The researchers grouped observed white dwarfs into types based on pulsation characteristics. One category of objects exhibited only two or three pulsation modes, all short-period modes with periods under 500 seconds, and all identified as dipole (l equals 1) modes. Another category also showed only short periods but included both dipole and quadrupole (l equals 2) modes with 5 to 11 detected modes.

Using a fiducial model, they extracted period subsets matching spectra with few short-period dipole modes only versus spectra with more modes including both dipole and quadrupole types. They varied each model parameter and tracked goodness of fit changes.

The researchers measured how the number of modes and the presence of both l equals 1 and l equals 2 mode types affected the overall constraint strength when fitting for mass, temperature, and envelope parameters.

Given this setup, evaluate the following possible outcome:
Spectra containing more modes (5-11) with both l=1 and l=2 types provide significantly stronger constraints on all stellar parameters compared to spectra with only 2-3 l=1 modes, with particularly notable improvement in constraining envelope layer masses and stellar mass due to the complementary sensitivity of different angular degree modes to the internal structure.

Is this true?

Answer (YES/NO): NO